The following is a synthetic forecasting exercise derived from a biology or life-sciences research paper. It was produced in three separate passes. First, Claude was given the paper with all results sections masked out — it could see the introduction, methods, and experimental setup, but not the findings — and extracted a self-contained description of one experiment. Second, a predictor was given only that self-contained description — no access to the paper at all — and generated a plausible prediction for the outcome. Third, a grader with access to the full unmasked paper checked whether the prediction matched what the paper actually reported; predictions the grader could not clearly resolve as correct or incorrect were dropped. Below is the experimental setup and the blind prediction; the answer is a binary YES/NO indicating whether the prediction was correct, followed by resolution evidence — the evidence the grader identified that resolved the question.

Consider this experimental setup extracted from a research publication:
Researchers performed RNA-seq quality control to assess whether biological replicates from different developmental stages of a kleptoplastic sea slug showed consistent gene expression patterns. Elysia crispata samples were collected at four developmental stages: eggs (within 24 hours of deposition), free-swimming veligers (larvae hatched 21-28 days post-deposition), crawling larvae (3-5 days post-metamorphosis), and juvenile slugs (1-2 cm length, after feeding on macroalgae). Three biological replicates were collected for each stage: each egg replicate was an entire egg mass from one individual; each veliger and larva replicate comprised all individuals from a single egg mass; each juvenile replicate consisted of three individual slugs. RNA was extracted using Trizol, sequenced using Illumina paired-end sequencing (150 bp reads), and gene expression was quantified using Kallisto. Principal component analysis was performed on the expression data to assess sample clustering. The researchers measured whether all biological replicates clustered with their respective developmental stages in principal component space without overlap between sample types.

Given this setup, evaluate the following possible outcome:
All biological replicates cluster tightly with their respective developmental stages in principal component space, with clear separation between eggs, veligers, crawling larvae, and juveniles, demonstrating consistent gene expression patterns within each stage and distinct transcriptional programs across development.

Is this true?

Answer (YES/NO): NO